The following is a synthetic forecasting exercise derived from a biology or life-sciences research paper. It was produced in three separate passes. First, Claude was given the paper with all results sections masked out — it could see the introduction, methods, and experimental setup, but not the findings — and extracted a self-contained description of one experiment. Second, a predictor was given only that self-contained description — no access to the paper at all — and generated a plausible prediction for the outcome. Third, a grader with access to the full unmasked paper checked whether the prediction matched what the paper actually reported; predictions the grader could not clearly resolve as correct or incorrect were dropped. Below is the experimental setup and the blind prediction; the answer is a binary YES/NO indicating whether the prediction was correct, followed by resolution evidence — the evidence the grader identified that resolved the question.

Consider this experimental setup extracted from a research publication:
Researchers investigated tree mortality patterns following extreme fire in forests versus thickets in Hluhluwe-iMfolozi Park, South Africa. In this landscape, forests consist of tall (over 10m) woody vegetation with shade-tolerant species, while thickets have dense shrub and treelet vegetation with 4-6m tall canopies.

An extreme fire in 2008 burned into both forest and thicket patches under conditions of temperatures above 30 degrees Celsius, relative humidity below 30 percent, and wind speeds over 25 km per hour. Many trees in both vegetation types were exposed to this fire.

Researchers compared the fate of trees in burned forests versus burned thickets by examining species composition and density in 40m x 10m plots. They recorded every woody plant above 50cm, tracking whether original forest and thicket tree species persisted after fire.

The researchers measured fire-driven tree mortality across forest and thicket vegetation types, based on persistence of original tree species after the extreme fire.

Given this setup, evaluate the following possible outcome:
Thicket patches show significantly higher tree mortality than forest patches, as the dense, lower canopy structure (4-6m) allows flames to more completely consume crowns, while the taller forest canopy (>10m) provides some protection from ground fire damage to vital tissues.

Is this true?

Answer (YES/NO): NO